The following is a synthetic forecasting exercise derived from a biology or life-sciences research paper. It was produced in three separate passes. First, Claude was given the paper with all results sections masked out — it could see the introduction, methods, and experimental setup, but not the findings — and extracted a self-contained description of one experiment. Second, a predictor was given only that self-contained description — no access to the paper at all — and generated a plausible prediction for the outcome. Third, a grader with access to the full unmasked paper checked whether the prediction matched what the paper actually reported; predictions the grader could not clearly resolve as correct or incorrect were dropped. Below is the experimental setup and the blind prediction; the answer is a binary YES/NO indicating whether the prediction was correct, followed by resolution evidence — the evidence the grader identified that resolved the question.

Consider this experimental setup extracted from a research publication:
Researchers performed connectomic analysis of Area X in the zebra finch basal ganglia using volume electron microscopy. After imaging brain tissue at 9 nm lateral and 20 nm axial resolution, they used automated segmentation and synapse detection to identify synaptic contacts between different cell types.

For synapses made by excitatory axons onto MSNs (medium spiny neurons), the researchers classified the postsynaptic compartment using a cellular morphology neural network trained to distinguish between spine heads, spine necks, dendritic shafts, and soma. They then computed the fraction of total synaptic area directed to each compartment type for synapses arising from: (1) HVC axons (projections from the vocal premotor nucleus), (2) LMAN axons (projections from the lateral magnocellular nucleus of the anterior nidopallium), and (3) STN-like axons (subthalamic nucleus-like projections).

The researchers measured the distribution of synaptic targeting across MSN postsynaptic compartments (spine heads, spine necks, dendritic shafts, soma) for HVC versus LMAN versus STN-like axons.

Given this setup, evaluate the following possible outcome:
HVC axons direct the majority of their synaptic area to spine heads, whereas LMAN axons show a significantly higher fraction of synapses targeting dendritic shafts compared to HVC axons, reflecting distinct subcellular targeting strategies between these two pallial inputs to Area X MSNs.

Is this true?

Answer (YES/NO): YES